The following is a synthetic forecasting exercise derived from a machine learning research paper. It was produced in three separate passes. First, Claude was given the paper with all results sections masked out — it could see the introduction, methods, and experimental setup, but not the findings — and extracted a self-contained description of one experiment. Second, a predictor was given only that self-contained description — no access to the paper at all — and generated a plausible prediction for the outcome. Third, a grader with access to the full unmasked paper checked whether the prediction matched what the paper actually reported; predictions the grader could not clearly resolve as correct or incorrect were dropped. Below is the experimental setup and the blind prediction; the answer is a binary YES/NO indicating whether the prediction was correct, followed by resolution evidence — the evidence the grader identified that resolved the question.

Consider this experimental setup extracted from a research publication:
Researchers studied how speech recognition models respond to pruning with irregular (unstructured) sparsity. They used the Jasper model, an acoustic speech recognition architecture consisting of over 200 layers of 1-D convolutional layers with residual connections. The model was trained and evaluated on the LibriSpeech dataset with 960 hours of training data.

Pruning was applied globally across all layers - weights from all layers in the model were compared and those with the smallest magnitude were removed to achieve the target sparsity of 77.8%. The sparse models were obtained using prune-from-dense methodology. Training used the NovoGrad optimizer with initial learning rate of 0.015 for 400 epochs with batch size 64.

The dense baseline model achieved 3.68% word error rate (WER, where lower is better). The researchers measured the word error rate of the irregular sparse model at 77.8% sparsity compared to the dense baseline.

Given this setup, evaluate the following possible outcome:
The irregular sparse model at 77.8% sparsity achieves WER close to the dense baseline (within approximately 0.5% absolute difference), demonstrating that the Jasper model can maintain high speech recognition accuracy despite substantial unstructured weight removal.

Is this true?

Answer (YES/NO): YES